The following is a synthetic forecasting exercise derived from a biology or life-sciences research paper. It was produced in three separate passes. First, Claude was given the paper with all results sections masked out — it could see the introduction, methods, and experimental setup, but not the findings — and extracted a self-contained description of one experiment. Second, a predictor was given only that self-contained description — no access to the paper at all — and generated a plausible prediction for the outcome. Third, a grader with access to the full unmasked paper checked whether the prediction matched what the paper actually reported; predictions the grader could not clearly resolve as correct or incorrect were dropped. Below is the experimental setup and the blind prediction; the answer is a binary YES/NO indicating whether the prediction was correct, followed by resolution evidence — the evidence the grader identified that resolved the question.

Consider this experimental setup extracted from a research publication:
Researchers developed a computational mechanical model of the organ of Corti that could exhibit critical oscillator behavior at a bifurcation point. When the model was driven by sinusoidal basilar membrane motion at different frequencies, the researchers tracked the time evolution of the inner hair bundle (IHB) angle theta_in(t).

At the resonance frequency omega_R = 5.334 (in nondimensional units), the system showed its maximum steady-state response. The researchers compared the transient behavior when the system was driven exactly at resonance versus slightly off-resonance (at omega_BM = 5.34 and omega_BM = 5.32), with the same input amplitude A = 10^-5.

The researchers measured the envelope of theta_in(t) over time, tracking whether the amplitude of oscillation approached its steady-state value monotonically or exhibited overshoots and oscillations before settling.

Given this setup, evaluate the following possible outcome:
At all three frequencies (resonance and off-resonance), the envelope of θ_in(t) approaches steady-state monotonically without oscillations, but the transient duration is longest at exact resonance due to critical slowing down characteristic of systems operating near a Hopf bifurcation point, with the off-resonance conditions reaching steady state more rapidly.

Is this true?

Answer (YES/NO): NO